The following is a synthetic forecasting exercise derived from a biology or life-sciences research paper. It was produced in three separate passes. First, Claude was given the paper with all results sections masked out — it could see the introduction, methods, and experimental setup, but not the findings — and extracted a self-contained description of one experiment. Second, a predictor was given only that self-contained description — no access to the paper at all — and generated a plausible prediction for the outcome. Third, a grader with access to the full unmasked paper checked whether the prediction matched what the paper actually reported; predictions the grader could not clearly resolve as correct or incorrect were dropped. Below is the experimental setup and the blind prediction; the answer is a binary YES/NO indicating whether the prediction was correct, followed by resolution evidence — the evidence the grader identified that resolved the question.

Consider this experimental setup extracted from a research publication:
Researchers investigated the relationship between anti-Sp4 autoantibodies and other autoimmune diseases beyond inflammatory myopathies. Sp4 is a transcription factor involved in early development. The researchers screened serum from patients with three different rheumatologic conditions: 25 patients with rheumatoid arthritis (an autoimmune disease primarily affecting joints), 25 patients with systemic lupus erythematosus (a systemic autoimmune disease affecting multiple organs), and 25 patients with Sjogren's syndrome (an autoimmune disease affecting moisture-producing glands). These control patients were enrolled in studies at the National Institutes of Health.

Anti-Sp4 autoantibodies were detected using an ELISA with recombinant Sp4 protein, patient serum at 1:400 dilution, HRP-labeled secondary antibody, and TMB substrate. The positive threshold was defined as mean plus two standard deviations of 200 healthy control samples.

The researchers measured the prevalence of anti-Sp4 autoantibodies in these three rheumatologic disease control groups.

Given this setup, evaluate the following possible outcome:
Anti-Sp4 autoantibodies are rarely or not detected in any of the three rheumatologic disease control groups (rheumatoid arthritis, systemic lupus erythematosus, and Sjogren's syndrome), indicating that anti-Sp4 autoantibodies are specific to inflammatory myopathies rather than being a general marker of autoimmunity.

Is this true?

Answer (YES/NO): NO